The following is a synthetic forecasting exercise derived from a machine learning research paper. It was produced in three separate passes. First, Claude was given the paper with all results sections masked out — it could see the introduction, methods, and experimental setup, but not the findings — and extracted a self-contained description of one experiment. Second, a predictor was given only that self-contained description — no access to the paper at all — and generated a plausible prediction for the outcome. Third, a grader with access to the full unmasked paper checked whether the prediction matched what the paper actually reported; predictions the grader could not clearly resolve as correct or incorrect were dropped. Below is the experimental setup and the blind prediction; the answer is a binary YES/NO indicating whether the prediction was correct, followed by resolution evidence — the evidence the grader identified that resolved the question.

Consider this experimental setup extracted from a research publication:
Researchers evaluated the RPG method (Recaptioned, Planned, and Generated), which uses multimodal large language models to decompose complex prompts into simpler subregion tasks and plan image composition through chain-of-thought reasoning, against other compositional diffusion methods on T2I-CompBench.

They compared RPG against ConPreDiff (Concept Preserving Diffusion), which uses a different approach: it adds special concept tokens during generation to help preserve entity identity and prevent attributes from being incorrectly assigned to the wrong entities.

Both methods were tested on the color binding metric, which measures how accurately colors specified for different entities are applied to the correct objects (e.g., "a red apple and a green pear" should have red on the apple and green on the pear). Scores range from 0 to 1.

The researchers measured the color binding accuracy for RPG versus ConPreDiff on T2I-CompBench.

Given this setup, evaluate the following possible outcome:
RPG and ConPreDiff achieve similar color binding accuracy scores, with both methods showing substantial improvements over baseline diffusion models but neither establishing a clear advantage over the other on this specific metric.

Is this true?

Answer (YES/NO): NO